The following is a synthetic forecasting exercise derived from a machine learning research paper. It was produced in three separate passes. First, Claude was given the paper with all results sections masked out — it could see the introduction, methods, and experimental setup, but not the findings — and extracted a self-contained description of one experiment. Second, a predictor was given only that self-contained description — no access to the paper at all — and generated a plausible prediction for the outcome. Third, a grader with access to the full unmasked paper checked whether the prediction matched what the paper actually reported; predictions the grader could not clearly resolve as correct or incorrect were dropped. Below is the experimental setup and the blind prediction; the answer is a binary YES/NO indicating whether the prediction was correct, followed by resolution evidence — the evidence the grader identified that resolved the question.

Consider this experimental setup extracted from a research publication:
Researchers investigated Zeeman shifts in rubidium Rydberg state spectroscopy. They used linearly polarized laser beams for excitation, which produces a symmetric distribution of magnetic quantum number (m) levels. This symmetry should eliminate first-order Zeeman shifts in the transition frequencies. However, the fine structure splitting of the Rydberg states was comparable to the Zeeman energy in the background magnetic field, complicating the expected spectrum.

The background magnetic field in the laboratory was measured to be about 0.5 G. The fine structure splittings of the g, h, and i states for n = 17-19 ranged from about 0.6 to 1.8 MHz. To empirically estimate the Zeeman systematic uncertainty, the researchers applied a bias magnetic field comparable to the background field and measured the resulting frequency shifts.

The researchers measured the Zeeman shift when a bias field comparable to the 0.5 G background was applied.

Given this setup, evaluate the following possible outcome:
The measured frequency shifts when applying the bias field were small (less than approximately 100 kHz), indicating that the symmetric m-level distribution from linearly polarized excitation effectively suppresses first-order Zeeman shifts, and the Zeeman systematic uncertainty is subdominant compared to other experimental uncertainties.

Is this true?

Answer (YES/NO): NO